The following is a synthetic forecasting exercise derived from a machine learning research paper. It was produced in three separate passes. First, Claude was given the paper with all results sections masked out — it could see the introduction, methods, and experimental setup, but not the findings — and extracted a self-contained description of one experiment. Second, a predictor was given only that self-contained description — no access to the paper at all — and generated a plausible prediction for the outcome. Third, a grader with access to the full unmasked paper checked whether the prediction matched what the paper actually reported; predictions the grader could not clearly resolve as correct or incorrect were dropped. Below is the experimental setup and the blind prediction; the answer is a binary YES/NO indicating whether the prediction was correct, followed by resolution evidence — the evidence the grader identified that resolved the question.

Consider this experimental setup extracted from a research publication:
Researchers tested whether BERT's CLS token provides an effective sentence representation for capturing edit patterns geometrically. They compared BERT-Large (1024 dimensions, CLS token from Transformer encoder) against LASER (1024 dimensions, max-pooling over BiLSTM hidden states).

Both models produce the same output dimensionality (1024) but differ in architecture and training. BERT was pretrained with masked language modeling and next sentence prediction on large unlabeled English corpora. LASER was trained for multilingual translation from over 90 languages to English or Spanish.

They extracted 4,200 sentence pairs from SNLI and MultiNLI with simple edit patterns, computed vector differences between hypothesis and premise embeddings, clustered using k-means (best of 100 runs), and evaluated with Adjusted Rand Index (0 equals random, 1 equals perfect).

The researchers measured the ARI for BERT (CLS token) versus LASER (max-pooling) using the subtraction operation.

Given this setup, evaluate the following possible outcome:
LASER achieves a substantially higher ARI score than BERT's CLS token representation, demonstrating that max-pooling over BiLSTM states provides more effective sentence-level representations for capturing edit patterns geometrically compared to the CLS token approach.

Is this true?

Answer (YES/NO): YES